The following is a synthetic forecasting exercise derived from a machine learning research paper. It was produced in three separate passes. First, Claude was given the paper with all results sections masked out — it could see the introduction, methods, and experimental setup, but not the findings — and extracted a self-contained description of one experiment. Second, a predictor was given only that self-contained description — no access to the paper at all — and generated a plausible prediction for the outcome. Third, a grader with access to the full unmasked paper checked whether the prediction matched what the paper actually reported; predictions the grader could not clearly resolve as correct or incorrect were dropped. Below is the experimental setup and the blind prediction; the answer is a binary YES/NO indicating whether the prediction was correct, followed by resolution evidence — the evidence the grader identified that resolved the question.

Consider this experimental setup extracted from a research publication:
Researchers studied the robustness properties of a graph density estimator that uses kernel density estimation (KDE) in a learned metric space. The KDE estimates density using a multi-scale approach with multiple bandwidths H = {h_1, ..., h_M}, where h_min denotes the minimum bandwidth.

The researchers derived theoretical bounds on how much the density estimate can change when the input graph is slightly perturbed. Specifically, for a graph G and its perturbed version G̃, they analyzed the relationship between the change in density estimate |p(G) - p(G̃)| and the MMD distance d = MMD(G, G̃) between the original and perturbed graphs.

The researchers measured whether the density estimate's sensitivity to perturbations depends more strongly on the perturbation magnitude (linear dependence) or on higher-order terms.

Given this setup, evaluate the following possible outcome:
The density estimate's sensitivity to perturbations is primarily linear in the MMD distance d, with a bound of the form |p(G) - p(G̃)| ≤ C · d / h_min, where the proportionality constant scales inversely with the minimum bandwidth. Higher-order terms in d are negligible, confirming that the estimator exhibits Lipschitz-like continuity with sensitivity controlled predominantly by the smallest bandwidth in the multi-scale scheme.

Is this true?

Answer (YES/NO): NO